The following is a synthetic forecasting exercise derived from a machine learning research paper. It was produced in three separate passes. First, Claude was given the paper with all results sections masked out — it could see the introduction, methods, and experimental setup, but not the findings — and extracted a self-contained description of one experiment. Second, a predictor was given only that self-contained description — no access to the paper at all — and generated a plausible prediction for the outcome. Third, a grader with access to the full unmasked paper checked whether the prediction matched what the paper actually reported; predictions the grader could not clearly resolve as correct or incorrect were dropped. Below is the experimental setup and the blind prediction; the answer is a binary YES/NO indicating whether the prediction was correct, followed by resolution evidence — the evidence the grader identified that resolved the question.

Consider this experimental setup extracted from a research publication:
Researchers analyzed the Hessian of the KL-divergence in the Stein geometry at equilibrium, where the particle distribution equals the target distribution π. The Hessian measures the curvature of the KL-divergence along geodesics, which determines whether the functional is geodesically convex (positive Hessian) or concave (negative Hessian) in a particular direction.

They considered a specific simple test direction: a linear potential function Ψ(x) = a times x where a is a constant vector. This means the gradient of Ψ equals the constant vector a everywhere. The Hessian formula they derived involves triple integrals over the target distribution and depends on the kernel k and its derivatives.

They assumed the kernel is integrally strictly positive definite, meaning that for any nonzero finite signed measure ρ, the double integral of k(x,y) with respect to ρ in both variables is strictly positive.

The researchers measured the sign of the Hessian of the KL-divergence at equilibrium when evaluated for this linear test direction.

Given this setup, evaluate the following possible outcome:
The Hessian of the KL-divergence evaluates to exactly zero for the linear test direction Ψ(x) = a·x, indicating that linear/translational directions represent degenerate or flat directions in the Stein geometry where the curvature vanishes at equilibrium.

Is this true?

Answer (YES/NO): NO